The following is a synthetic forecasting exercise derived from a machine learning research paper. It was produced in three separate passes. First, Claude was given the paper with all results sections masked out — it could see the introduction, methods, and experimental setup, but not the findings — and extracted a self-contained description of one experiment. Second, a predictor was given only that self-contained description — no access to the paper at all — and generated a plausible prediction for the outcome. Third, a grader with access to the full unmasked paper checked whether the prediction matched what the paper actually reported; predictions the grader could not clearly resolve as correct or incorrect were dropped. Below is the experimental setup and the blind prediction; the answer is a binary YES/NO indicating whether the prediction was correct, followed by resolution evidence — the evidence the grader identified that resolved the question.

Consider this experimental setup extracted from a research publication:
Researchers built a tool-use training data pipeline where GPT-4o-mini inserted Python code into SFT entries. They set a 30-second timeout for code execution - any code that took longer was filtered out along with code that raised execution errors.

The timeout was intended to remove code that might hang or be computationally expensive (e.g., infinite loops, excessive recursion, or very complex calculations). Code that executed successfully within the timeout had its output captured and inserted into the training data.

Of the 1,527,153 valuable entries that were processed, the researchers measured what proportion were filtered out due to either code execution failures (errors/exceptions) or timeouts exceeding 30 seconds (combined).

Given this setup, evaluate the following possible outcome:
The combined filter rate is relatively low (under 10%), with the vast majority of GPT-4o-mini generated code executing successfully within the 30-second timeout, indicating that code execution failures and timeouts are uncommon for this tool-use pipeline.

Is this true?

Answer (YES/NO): NO